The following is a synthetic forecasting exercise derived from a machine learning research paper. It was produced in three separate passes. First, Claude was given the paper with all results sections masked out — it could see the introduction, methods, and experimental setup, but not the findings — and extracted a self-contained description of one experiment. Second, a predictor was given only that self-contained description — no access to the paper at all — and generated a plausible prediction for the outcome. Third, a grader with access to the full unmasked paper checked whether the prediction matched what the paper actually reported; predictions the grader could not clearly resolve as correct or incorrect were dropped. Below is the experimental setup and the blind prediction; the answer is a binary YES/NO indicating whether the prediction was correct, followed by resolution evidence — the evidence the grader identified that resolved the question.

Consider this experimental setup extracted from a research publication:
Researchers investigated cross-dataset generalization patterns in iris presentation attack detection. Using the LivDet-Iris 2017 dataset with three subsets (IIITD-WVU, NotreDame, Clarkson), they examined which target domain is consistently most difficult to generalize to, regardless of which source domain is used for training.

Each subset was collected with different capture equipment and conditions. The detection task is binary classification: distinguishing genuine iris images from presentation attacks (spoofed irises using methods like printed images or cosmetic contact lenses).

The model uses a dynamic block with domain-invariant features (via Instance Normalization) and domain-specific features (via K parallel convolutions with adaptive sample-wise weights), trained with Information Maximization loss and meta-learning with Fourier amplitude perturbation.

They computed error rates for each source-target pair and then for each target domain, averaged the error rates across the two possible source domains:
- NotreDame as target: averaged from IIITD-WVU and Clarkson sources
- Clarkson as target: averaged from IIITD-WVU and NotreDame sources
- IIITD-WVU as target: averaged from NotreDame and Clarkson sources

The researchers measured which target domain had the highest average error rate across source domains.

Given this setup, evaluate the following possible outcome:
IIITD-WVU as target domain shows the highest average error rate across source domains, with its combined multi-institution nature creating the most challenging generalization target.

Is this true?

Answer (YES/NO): YES